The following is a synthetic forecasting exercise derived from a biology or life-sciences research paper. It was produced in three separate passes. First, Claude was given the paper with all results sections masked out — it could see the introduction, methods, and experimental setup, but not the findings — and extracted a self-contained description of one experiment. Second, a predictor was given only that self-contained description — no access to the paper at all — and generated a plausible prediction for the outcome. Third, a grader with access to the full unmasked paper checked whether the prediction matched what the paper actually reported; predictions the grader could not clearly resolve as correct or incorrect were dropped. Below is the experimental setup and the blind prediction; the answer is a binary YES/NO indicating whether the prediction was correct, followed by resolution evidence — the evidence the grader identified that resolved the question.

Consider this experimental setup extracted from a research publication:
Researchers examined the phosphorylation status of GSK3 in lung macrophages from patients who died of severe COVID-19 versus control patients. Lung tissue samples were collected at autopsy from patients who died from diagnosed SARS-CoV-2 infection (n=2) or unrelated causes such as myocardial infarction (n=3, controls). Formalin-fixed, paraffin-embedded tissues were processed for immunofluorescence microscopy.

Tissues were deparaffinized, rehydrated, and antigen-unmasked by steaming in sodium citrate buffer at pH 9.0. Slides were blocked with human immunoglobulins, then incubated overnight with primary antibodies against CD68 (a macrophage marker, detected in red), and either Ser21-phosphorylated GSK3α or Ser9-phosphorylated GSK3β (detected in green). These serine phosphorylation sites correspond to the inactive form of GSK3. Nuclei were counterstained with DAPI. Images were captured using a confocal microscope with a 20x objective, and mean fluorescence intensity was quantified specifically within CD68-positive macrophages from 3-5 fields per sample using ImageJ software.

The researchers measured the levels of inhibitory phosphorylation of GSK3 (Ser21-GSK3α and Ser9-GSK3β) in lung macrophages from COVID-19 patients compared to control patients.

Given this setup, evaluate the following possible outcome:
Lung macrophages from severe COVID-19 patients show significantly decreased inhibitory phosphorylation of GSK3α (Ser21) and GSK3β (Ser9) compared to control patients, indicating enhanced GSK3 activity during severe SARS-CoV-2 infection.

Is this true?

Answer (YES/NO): NO